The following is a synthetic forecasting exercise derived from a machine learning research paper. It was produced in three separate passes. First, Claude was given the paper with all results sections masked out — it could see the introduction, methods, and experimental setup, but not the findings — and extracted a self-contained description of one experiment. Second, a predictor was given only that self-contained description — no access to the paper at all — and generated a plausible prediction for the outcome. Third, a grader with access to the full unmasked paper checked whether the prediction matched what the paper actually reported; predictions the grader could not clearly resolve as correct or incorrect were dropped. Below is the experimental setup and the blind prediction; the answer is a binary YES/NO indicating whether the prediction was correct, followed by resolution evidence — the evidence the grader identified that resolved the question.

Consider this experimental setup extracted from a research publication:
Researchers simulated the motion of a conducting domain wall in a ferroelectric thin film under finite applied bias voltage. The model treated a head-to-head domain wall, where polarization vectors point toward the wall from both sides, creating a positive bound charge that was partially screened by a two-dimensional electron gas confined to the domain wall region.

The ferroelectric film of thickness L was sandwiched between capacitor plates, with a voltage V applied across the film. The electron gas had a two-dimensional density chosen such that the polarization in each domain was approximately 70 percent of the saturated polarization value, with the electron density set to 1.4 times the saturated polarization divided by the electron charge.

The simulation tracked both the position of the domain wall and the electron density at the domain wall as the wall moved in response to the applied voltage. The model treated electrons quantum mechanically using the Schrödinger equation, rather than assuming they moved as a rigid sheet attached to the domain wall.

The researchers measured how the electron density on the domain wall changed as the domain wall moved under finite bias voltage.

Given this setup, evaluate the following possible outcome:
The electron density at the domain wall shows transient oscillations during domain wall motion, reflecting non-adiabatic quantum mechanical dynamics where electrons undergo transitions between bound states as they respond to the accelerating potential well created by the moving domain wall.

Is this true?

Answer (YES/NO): NO